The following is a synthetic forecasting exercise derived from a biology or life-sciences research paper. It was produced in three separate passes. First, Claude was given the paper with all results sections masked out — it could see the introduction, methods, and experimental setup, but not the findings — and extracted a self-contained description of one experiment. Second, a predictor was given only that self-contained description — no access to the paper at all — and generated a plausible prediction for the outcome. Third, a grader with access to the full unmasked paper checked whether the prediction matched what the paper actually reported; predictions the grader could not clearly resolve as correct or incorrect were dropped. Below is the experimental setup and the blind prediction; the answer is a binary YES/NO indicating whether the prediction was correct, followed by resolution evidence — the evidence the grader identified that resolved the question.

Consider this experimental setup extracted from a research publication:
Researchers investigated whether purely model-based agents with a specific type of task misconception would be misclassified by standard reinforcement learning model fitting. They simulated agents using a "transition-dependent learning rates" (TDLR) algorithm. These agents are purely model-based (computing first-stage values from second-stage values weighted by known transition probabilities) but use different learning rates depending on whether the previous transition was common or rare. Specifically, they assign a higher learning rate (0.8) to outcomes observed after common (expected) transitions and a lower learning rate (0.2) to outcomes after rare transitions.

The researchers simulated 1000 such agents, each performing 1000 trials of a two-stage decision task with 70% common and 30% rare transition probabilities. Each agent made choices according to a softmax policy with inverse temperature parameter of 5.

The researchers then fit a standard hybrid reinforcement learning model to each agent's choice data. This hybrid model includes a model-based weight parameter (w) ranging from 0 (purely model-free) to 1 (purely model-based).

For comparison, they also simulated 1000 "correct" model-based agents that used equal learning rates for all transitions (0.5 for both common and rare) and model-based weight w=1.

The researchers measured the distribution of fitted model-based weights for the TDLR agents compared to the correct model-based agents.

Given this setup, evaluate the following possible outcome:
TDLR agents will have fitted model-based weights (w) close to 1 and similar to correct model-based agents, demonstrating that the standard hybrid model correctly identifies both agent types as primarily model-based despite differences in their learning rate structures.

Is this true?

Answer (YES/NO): NO